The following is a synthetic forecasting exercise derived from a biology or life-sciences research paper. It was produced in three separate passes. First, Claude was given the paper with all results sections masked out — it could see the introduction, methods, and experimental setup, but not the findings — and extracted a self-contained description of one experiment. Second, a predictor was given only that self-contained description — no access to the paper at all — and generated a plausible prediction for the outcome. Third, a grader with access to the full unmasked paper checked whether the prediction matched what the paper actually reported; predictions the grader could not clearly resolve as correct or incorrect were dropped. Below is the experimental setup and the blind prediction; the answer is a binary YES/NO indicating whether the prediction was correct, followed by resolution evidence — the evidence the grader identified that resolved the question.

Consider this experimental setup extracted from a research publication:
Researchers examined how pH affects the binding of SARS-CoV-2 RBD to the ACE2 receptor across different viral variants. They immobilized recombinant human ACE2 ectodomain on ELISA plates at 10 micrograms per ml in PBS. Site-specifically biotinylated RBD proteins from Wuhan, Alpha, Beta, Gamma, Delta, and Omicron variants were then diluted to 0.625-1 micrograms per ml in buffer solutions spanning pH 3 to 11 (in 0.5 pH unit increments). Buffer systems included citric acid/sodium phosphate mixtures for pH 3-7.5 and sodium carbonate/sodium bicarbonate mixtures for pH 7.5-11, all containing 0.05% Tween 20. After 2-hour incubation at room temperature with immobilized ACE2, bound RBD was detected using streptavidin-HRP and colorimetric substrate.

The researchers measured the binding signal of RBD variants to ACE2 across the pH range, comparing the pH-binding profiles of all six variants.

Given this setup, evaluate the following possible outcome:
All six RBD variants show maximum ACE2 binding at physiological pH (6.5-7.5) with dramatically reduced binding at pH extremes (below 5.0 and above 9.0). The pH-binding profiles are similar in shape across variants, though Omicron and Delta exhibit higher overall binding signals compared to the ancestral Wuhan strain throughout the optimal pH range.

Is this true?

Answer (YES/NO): NO